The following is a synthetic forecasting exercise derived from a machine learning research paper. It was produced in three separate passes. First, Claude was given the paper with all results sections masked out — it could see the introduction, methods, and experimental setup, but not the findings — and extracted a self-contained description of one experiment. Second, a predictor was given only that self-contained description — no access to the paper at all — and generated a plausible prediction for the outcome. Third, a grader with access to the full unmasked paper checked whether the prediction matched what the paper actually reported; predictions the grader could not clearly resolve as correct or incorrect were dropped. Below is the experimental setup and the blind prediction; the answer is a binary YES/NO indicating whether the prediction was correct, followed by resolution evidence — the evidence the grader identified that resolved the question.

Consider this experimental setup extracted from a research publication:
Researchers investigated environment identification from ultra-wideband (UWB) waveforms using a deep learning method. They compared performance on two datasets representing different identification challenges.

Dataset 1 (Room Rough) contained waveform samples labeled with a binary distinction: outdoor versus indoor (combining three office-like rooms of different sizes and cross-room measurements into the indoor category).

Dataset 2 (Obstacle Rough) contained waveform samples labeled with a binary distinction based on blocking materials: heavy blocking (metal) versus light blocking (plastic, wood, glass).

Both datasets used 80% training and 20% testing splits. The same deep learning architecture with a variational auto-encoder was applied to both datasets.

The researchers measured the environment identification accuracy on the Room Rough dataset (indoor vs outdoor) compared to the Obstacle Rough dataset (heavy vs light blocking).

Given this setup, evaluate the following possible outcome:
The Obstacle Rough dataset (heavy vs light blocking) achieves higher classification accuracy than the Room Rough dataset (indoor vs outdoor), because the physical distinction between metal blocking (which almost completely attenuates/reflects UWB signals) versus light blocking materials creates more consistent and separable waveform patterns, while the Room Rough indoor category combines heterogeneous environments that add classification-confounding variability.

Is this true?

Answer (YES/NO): NO